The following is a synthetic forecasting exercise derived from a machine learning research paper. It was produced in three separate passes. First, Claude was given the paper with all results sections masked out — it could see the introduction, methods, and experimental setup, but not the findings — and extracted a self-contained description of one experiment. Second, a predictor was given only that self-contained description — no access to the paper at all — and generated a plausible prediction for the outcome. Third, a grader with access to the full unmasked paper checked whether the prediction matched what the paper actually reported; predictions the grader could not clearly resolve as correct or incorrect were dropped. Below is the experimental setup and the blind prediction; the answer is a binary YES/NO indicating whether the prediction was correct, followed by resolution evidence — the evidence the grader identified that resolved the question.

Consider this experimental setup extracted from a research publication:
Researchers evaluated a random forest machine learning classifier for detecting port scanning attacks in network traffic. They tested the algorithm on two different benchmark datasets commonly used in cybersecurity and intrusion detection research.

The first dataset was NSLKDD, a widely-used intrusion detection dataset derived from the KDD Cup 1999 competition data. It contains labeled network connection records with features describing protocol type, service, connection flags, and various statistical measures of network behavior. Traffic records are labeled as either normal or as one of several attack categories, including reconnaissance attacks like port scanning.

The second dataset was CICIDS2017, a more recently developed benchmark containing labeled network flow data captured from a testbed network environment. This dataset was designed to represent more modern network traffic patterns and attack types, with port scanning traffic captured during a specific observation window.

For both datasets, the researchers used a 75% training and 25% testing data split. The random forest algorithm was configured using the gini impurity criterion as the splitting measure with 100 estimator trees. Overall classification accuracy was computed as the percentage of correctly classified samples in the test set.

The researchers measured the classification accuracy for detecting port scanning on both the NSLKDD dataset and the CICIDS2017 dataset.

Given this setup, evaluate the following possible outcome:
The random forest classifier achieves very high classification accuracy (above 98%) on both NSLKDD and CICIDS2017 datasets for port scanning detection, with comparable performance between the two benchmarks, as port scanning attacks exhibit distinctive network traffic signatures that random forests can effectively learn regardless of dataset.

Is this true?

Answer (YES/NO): NO